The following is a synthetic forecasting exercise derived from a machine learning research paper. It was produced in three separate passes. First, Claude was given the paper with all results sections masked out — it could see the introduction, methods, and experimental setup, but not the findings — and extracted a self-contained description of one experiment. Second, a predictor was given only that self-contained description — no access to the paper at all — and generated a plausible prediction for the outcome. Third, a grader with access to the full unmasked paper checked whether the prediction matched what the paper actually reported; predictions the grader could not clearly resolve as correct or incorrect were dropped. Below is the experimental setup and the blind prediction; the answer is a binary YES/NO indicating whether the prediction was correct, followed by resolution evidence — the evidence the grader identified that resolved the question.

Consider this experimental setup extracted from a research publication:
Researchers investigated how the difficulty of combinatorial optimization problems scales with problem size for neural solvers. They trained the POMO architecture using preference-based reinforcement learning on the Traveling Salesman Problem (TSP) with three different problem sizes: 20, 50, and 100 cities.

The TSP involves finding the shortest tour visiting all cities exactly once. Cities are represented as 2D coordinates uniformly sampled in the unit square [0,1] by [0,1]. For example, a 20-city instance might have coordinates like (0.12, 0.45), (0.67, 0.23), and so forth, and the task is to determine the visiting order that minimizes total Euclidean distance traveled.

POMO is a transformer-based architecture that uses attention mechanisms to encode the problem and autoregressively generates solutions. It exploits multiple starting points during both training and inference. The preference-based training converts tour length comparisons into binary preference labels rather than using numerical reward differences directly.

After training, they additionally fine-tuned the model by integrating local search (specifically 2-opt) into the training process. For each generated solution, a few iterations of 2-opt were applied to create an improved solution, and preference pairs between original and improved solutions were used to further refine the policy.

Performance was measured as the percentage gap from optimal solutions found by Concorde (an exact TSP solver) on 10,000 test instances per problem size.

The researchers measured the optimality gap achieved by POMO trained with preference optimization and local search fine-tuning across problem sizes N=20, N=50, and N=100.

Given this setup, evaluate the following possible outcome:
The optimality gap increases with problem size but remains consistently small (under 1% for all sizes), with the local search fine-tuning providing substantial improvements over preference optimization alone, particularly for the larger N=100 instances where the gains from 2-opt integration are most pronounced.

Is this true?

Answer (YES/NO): NO